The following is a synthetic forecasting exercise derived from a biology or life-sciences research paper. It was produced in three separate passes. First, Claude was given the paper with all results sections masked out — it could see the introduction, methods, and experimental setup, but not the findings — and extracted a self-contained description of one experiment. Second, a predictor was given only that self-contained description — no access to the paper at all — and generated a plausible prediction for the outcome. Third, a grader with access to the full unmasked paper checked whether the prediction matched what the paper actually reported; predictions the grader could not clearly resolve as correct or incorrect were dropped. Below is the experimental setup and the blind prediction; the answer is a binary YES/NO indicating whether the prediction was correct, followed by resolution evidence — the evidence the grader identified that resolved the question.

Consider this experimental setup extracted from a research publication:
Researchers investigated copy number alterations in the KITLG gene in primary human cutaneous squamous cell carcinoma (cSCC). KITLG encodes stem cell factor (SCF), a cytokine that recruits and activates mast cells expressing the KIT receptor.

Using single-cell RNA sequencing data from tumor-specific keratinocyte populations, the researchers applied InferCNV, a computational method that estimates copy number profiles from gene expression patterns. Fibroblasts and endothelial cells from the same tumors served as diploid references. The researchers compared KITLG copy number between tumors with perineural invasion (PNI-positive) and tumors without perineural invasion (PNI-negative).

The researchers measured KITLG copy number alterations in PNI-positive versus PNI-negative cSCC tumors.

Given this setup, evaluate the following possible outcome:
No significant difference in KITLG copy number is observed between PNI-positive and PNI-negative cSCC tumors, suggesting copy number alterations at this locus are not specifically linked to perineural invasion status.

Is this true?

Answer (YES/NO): NO